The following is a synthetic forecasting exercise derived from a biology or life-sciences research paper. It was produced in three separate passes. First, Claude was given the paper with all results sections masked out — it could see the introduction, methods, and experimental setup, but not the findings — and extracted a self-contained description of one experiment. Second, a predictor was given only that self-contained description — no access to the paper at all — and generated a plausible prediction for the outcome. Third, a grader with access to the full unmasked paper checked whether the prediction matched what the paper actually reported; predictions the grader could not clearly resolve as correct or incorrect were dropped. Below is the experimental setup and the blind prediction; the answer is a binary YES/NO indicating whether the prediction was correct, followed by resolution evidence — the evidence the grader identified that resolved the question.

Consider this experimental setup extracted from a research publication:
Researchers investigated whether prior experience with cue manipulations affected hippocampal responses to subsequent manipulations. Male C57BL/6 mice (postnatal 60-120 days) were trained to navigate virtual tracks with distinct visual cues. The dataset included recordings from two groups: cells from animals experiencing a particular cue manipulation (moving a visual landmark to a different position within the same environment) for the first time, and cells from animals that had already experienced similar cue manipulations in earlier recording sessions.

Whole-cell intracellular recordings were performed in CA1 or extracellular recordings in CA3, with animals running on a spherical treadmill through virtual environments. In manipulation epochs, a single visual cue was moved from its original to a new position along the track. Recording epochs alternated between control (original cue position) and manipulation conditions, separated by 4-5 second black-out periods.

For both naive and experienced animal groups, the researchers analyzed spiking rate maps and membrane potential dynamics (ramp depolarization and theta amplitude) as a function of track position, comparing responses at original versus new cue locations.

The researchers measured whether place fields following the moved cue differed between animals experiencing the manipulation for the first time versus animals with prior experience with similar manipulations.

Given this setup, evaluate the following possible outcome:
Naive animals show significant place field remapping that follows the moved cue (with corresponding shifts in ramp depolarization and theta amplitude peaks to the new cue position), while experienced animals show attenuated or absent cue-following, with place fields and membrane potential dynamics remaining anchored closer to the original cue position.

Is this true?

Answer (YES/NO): NO